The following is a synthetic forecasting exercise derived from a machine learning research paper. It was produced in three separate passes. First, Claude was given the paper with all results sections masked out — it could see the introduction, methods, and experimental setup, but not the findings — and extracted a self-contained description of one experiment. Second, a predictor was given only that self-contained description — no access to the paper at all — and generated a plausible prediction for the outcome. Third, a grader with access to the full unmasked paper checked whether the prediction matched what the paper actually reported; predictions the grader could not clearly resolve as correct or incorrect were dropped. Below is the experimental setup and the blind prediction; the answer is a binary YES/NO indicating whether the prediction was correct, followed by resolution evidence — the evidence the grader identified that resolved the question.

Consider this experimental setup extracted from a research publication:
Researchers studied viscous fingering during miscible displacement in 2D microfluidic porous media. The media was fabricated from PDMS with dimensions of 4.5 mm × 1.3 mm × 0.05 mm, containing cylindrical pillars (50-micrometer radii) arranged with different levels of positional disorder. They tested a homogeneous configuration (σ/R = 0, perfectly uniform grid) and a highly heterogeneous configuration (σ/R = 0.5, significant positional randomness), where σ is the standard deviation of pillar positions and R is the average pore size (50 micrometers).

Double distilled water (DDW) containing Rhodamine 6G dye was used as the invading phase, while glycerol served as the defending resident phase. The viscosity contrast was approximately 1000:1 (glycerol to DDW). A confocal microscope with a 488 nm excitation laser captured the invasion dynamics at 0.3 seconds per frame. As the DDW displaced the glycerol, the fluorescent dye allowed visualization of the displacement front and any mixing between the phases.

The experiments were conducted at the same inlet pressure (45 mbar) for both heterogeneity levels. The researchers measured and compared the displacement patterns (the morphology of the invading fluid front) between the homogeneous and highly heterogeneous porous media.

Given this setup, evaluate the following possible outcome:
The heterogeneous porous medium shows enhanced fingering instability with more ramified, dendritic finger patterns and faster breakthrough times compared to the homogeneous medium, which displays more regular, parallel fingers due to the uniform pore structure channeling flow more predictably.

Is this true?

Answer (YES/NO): NO